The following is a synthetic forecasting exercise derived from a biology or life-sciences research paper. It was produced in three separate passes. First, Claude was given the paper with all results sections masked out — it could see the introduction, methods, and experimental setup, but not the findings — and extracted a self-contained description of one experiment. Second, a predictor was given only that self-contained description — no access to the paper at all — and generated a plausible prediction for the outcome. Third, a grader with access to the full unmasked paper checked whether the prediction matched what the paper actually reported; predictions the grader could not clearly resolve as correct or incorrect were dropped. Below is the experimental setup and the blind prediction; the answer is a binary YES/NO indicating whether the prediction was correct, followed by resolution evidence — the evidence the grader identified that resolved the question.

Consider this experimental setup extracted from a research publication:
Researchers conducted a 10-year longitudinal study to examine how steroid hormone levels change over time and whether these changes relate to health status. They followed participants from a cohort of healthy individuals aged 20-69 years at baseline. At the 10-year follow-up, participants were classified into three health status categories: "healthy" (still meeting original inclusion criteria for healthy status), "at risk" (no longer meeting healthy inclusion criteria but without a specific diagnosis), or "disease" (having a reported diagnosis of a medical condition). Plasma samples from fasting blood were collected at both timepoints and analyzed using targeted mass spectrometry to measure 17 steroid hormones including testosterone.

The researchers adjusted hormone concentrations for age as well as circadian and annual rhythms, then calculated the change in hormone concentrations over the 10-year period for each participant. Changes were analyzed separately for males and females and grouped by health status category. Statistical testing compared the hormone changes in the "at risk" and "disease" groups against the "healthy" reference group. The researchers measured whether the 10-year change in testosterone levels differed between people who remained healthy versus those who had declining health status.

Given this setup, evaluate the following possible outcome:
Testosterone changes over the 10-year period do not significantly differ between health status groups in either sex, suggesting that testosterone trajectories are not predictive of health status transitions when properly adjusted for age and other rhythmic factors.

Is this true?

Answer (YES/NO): YES